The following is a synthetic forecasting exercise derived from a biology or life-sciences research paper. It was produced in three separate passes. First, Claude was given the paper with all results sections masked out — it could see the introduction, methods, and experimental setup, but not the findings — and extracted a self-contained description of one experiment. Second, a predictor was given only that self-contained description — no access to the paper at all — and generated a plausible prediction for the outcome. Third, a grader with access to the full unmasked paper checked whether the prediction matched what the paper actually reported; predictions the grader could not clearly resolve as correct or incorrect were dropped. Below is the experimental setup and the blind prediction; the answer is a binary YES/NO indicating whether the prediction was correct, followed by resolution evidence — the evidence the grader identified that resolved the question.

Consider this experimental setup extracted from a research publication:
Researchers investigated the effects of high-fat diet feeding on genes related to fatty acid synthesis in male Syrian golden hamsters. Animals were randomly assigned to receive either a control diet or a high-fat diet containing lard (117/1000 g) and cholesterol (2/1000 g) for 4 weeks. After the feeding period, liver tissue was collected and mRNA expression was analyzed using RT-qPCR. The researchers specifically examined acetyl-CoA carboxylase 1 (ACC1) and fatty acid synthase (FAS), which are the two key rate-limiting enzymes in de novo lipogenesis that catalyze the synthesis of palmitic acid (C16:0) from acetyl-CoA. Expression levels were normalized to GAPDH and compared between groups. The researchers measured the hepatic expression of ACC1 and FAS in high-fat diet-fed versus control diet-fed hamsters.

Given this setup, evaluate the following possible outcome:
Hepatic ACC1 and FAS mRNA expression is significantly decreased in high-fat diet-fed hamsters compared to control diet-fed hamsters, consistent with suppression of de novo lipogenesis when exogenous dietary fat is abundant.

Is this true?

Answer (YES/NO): NO